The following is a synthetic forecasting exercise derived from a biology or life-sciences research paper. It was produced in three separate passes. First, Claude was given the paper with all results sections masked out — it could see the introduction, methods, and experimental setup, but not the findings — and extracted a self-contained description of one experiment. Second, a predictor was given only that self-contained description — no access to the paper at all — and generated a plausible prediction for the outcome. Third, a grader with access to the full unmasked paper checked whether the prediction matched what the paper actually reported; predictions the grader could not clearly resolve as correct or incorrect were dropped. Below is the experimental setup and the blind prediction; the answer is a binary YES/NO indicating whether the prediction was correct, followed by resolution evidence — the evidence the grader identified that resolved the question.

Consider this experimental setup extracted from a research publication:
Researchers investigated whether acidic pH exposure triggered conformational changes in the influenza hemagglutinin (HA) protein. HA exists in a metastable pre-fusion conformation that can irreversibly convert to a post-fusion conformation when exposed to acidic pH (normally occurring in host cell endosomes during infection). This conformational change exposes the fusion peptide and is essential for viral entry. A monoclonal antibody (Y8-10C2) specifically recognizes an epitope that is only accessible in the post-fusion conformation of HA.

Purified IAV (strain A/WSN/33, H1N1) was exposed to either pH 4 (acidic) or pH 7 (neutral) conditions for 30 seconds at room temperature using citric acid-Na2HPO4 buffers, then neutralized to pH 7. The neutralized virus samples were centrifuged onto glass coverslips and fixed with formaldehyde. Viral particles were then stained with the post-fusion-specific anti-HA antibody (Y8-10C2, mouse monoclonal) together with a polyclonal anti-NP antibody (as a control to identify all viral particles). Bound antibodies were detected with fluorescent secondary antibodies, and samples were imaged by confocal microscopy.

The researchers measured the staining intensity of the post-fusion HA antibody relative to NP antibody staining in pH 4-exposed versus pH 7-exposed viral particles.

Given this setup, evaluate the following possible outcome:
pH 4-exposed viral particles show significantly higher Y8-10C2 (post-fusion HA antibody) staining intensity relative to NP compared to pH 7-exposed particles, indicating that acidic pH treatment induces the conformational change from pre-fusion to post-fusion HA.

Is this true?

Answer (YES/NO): YES